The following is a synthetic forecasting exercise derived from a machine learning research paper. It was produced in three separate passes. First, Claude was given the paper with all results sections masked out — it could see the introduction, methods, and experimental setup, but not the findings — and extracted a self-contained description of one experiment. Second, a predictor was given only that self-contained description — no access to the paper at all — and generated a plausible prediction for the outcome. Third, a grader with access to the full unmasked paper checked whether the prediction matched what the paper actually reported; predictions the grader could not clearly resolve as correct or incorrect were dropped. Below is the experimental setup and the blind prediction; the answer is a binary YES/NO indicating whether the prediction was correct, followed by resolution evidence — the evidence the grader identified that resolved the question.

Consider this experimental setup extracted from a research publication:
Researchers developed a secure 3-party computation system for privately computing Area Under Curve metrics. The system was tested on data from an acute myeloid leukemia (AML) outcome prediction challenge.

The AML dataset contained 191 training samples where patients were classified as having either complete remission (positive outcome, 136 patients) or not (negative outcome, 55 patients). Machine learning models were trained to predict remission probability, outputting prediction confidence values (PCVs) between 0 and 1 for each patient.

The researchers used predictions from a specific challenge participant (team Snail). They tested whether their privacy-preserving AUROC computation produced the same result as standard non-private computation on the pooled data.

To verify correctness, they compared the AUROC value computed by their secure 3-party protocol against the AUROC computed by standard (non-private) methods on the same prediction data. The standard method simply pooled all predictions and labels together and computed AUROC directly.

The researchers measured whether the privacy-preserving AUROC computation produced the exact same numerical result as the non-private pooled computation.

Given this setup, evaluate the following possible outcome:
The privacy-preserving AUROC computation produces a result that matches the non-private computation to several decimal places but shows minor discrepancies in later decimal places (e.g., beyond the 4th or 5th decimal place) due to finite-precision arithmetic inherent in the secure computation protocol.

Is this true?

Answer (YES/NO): NO